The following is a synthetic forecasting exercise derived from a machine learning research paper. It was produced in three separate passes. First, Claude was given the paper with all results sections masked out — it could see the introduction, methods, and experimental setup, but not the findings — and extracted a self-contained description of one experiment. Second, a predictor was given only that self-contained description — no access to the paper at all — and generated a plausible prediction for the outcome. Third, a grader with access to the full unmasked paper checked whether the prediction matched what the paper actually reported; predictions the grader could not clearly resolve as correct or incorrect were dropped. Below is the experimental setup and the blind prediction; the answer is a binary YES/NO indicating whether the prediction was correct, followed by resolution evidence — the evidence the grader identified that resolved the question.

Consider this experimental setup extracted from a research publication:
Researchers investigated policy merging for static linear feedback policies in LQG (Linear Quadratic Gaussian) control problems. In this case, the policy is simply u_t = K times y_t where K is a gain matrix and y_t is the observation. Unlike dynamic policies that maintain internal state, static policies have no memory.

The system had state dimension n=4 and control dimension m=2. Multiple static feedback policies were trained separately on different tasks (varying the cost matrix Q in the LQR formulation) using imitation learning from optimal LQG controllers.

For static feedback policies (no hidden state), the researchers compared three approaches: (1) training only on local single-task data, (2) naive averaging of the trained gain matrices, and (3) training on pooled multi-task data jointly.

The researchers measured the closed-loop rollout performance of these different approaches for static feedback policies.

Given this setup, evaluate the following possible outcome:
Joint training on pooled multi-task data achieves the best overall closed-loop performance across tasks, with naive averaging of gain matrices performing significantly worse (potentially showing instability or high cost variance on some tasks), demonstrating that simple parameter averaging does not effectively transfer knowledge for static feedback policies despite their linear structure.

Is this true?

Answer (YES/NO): NO